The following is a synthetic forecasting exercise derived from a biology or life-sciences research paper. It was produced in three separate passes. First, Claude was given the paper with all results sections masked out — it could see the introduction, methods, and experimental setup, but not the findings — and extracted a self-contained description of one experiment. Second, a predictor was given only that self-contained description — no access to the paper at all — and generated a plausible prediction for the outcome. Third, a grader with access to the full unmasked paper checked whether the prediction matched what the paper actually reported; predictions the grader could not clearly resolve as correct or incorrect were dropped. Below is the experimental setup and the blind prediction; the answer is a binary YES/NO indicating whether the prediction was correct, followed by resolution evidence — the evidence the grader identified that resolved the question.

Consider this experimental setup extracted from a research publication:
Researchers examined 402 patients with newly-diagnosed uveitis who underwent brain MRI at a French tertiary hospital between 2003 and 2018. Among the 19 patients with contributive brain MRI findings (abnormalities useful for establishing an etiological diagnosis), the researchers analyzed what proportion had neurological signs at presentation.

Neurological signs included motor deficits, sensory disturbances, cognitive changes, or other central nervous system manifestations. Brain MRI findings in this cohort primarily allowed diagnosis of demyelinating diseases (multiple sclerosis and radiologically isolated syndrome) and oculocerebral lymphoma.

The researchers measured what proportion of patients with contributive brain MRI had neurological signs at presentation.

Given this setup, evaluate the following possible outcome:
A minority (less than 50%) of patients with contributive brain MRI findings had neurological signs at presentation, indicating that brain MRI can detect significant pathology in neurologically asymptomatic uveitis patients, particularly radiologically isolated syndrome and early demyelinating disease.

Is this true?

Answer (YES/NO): NO